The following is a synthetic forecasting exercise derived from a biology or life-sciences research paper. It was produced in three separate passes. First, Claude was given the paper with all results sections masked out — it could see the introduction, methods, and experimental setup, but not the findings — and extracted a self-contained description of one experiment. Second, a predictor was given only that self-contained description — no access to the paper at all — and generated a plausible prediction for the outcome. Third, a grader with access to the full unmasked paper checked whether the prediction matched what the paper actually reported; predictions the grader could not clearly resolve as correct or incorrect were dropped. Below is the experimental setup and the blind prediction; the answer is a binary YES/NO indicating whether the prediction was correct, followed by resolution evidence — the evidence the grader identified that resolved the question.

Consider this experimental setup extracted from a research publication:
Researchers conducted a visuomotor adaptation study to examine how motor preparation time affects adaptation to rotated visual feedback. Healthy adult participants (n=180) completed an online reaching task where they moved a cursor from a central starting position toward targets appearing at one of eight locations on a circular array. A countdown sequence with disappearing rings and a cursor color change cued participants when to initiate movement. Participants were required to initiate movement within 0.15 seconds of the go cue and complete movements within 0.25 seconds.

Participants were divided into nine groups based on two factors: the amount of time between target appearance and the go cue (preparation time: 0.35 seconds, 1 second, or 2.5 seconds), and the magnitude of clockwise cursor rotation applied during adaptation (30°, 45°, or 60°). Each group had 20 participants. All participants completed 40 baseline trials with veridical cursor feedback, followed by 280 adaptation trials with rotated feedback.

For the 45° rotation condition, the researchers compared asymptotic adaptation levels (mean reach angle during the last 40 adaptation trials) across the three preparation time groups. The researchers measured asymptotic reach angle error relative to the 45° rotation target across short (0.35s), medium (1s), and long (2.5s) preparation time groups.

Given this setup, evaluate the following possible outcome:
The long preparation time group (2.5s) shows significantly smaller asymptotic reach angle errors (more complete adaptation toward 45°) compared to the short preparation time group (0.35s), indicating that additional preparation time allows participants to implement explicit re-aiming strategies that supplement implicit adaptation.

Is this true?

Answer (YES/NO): YES